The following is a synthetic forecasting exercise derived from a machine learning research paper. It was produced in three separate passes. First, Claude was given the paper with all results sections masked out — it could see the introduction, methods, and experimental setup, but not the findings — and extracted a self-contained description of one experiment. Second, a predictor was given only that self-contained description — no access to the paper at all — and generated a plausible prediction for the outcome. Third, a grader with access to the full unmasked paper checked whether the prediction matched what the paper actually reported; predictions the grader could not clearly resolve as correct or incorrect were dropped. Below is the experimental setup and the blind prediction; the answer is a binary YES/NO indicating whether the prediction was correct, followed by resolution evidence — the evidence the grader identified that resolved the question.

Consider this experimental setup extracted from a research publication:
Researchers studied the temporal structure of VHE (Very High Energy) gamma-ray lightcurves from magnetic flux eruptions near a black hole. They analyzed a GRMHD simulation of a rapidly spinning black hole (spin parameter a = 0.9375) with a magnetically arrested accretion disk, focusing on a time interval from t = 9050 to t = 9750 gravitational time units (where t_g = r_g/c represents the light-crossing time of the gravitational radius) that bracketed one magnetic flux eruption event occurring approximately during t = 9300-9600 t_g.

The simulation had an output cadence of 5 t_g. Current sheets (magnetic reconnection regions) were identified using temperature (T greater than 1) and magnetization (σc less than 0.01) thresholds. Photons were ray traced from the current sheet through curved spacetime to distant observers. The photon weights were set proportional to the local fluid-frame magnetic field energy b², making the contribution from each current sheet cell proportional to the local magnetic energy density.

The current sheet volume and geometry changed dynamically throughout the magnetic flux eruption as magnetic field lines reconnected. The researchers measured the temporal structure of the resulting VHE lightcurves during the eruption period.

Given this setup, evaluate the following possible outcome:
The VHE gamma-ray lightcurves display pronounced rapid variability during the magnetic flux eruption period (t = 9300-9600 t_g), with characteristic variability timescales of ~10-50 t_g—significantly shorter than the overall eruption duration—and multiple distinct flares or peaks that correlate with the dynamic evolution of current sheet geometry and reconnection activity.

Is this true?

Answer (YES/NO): YES